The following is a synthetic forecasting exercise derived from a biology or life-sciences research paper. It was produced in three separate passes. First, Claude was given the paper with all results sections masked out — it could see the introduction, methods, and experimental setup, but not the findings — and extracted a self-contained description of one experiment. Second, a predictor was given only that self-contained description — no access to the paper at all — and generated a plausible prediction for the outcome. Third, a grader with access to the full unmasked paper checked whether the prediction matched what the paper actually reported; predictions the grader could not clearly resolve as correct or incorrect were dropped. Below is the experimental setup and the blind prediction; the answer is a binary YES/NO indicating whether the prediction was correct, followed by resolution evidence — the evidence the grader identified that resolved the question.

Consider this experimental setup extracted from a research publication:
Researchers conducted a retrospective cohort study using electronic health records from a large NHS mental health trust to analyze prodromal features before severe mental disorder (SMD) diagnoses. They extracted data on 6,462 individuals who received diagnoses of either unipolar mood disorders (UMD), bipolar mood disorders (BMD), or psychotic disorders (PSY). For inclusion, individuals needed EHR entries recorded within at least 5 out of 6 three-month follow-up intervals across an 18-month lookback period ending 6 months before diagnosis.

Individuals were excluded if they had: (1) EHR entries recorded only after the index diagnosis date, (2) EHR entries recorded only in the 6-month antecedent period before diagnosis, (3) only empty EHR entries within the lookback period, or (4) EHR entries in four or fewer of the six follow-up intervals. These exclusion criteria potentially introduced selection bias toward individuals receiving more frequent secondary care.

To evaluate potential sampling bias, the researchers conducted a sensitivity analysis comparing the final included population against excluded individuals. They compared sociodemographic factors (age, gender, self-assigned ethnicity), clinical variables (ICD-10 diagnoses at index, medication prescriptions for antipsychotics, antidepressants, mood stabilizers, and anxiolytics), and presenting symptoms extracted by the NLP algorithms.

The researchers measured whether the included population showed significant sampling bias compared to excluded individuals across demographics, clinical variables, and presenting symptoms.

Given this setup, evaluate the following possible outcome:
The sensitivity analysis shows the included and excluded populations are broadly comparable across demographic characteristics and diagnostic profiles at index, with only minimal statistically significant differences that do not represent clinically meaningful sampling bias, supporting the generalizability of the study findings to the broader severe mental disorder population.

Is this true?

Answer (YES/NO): YES